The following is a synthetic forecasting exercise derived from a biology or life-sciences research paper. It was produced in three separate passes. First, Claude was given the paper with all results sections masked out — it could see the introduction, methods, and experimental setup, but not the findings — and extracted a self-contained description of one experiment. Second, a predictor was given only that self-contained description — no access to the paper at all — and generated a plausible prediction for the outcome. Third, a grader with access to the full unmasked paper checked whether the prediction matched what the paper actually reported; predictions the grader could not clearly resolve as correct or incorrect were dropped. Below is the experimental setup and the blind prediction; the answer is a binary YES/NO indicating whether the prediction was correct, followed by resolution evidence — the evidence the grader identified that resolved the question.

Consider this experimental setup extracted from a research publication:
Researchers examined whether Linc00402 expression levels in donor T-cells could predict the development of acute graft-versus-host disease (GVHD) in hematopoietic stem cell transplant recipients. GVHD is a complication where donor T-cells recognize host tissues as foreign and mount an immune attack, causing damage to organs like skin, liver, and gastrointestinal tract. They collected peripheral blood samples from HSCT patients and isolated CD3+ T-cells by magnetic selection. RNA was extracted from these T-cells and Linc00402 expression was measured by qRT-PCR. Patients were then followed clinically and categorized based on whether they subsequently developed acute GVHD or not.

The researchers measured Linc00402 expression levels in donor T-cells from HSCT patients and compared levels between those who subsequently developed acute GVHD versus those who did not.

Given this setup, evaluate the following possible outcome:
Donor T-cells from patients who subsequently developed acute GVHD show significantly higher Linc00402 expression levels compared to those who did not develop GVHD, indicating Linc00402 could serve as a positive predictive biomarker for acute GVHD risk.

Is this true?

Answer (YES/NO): NO